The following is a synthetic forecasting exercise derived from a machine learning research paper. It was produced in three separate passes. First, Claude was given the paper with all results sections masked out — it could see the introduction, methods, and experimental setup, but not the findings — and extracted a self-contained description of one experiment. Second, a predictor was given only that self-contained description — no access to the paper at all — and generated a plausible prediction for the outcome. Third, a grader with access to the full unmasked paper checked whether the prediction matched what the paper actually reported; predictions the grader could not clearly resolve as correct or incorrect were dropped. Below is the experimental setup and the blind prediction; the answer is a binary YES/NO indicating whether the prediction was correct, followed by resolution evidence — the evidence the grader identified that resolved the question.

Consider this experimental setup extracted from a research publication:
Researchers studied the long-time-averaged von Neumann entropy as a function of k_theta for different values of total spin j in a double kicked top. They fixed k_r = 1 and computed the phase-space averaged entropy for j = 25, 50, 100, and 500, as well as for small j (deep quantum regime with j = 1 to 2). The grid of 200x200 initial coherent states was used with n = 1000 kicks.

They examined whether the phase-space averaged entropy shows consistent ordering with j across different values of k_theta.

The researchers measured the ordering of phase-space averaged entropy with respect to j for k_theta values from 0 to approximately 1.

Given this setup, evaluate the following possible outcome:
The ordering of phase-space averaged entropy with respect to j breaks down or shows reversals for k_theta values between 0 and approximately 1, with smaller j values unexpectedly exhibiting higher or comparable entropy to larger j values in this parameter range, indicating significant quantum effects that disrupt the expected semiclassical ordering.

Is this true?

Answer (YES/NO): NO